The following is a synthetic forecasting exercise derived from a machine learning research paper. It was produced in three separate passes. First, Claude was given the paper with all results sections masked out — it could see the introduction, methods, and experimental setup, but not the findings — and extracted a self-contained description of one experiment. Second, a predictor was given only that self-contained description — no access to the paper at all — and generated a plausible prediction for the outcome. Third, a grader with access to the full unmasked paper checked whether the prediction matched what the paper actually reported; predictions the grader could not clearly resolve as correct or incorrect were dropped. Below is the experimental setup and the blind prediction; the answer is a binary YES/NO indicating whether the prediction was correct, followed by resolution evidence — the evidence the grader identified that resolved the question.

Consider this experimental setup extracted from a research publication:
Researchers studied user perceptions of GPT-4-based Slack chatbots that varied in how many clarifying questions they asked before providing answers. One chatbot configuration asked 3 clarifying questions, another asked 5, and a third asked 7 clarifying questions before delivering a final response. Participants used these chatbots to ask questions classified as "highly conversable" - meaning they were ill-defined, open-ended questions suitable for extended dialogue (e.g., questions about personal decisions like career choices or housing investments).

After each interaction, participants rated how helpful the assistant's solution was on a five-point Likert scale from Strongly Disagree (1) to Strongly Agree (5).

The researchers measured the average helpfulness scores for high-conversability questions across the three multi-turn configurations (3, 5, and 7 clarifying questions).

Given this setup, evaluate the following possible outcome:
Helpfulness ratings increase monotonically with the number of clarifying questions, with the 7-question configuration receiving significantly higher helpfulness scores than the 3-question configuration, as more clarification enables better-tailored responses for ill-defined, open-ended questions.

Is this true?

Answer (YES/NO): NO